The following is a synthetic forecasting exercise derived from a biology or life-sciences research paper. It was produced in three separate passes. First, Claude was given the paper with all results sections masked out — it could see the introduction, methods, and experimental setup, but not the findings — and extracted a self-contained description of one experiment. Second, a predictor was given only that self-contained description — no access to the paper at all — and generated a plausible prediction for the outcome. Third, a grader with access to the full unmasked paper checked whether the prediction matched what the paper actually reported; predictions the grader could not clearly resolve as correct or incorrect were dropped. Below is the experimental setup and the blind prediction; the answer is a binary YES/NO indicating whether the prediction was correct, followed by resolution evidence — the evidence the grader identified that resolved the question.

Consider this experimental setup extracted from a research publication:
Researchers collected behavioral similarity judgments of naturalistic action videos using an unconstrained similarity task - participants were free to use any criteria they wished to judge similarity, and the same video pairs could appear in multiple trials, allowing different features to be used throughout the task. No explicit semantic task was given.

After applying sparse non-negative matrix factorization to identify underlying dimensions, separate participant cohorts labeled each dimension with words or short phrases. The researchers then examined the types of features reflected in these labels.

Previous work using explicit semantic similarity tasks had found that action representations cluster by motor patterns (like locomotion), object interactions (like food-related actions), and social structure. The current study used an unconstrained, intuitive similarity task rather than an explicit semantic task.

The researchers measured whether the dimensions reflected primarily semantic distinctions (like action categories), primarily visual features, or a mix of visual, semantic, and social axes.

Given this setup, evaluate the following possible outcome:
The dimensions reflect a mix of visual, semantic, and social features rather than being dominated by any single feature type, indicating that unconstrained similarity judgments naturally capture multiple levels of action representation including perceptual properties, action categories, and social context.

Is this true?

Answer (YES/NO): YES